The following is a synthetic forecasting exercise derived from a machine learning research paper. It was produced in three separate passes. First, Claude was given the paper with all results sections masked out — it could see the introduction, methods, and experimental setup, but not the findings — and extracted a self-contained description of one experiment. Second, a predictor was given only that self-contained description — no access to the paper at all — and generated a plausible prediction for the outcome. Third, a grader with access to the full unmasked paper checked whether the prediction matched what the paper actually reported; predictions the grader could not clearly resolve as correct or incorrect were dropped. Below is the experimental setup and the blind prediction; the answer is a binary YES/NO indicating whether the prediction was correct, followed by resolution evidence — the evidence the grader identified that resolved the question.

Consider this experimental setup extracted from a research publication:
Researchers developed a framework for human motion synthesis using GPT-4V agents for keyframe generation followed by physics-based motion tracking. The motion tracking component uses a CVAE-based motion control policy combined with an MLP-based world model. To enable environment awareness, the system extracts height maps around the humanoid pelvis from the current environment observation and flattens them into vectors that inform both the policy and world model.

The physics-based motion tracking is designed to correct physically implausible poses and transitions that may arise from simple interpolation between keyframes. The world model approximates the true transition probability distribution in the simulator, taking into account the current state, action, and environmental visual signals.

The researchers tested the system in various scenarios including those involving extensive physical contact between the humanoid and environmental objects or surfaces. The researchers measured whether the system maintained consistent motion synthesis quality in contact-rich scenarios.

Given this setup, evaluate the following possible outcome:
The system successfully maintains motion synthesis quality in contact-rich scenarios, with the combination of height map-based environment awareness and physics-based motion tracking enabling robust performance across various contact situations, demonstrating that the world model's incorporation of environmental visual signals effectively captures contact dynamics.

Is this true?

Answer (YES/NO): NO